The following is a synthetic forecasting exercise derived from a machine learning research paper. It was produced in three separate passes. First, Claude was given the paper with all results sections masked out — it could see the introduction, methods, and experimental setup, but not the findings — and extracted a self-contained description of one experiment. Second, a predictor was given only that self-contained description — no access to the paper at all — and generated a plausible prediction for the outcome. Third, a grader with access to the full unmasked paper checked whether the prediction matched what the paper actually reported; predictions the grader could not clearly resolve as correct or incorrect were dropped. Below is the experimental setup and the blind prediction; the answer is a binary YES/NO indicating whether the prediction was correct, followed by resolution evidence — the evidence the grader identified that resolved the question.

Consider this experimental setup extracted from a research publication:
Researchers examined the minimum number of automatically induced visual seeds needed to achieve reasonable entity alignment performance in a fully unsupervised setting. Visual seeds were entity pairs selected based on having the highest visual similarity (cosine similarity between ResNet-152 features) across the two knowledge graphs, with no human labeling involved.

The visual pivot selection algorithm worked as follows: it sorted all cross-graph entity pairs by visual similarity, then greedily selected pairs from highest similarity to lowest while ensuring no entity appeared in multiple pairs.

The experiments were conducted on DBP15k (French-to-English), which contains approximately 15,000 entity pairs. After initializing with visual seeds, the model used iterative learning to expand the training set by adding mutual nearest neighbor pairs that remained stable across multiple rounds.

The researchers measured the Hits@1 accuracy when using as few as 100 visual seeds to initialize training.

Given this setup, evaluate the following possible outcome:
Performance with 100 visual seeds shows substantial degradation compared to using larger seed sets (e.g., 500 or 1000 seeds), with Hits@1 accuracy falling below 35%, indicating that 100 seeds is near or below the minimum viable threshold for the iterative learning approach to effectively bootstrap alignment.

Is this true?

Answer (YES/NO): NO